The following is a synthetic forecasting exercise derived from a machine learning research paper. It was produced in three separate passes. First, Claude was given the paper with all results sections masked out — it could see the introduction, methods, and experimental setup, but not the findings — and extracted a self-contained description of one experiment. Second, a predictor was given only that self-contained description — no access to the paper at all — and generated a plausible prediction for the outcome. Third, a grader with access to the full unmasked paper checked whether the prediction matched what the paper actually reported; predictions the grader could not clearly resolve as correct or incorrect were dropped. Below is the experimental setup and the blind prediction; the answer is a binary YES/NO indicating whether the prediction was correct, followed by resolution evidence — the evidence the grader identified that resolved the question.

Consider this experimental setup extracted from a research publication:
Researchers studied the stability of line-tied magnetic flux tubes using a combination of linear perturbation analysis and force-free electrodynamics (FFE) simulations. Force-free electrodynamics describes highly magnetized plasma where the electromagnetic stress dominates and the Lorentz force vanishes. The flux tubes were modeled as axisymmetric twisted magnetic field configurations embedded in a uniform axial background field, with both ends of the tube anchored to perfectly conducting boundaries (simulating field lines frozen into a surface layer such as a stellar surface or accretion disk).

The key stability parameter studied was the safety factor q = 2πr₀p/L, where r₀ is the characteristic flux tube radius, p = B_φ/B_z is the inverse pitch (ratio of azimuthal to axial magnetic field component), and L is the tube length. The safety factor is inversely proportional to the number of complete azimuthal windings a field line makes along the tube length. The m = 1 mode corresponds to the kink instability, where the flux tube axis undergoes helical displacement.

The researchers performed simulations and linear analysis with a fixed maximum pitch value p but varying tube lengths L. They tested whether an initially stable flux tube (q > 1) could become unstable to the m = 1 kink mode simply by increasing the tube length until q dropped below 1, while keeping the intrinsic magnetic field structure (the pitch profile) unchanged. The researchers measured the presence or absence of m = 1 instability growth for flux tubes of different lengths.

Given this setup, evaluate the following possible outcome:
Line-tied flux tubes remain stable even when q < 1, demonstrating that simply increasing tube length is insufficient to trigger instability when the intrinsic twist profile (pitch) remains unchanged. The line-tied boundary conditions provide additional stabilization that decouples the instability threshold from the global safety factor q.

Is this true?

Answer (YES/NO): NO